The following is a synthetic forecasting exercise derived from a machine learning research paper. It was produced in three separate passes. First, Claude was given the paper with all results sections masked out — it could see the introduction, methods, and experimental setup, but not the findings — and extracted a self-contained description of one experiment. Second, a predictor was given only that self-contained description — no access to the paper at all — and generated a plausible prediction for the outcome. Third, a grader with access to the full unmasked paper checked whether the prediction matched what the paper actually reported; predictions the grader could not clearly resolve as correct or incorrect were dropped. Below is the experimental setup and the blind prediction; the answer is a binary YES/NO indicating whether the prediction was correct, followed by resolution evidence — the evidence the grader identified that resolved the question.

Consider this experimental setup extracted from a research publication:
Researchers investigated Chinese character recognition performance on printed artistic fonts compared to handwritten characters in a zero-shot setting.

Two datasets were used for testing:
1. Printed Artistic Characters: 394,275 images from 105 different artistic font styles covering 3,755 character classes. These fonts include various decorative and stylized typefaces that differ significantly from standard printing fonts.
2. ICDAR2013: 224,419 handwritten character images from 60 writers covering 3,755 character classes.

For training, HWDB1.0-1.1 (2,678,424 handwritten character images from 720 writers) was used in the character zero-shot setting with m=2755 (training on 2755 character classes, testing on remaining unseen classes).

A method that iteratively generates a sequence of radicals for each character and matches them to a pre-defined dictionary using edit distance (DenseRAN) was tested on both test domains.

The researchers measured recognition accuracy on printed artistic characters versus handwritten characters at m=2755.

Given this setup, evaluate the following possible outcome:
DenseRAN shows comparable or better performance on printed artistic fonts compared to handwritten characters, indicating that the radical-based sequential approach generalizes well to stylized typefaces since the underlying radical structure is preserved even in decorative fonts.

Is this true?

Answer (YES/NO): NO